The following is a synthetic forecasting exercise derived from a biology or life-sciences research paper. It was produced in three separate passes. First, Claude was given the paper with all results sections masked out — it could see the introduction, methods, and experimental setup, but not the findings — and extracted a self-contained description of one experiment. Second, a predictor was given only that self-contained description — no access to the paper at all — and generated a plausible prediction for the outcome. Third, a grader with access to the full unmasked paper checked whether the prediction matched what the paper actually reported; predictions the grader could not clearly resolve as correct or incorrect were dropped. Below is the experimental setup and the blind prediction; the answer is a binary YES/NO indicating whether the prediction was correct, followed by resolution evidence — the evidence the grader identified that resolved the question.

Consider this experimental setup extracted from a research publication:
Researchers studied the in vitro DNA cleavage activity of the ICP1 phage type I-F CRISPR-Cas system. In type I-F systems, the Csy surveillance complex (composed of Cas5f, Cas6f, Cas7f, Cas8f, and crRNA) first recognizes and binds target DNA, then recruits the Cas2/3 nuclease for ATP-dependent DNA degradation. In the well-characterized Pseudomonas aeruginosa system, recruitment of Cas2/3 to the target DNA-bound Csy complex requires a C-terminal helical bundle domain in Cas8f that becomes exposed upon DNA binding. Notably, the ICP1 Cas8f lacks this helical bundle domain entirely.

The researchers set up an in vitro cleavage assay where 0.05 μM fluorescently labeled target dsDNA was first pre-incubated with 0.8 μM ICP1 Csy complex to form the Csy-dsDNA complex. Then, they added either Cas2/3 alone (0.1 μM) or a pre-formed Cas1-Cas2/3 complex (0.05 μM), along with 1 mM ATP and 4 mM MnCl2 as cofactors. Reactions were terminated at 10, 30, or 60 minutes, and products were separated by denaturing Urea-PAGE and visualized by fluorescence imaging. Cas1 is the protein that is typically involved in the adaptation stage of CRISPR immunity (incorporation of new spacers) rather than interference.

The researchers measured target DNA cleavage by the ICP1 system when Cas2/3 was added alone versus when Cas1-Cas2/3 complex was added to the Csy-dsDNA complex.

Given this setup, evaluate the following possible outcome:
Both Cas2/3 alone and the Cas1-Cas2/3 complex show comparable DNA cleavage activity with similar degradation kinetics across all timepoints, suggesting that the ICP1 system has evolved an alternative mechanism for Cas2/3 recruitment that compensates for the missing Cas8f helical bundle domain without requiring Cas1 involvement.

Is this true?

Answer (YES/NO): NO